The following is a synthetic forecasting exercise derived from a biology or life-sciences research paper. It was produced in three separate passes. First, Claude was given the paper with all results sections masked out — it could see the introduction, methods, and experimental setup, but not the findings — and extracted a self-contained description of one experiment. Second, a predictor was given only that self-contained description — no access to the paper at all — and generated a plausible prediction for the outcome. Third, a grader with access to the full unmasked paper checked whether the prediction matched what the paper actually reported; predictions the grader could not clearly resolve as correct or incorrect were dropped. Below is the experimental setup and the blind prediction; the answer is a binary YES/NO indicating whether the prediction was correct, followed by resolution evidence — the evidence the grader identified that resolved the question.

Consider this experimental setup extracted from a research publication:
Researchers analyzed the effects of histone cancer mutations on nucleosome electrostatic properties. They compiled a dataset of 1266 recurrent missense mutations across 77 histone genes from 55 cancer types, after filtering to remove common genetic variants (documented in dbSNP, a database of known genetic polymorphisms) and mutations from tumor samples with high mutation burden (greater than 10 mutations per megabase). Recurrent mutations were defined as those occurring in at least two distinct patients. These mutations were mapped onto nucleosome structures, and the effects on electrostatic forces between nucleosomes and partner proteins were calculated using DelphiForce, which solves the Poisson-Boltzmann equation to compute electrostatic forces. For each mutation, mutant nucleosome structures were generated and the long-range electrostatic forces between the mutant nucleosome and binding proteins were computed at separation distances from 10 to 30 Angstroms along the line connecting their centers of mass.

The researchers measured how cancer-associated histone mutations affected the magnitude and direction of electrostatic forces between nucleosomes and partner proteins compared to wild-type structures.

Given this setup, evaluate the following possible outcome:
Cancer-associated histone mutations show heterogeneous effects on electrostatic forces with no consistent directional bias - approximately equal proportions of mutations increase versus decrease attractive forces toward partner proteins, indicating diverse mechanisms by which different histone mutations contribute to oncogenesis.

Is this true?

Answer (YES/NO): NO